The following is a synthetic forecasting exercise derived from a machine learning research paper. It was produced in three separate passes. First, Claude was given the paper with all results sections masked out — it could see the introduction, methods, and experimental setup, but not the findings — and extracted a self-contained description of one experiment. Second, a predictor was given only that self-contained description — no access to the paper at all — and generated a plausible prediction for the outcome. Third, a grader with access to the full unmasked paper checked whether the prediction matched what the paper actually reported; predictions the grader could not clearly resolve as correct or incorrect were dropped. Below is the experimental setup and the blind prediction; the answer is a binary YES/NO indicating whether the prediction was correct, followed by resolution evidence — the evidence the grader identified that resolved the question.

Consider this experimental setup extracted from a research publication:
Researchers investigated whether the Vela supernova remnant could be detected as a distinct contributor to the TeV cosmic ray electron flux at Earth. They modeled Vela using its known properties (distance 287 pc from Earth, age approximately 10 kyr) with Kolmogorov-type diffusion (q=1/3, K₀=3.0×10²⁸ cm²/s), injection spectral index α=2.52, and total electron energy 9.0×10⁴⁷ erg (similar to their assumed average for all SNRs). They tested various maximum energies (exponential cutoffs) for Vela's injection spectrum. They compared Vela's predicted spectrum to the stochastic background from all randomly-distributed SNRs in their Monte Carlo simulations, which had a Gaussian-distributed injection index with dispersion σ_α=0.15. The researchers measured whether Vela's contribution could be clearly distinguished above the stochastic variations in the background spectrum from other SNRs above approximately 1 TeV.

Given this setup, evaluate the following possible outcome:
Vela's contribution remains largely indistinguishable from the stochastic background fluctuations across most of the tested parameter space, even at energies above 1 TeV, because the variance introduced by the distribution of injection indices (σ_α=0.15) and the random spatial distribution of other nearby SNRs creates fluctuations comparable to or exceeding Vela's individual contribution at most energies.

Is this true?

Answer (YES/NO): YES